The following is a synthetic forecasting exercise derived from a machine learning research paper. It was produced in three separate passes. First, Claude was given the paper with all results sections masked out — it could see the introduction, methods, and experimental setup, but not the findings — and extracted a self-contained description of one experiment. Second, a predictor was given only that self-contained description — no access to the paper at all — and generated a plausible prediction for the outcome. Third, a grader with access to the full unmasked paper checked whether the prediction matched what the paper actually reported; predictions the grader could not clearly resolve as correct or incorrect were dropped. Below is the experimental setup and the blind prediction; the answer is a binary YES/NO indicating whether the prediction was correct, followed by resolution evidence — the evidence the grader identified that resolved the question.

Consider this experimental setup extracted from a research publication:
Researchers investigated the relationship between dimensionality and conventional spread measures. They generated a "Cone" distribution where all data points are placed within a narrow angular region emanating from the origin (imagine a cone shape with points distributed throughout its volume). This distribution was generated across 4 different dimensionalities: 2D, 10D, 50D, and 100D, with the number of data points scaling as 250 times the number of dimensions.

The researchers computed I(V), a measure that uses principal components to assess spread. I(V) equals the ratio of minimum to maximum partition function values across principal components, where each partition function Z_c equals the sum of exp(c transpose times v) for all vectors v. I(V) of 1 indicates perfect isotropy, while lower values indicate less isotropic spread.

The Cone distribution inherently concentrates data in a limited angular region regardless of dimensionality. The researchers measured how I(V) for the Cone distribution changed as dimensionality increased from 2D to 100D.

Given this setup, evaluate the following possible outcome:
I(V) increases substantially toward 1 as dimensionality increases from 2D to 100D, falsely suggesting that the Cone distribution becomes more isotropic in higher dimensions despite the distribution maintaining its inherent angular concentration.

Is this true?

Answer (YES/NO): YES